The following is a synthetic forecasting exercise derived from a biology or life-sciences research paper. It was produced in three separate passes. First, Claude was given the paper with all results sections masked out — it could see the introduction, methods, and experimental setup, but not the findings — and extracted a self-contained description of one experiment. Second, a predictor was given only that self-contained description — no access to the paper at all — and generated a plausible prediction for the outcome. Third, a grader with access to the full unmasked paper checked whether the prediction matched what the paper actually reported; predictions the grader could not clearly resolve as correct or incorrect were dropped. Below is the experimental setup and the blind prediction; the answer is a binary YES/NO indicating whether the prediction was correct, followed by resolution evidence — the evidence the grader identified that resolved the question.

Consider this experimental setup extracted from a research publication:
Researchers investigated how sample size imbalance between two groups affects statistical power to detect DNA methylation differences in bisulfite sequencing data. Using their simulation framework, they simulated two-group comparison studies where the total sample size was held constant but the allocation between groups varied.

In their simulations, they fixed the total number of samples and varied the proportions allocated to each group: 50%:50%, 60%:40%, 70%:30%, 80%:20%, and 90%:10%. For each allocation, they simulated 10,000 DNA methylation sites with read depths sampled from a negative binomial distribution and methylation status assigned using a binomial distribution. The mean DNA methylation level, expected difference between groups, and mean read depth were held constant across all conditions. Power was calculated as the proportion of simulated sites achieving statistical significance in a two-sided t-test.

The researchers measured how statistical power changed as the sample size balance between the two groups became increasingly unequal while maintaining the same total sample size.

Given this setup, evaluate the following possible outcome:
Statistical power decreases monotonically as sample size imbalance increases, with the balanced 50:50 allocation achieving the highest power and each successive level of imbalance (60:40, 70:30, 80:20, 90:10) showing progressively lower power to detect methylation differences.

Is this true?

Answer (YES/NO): NO